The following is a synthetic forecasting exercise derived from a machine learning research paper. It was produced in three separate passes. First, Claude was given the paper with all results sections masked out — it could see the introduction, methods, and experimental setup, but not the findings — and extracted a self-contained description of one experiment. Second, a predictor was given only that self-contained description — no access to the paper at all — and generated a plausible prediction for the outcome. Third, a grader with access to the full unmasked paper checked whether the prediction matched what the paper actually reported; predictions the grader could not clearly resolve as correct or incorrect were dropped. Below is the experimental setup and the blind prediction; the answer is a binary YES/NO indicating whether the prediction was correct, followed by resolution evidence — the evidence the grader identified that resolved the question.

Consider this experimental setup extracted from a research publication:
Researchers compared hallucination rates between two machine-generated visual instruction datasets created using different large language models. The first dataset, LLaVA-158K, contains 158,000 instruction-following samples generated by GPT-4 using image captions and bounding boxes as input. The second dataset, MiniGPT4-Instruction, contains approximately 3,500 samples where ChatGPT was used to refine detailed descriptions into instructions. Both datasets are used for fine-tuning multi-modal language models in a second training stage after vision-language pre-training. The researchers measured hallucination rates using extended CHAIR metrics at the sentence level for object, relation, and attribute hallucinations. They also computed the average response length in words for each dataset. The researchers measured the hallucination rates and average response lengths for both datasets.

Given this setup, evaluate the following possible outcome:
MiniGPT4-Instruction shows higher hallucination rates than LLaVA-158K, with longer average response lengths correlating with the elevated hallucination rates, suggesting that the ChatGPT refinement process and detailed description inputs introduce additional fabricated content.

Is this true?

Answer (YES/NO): NO